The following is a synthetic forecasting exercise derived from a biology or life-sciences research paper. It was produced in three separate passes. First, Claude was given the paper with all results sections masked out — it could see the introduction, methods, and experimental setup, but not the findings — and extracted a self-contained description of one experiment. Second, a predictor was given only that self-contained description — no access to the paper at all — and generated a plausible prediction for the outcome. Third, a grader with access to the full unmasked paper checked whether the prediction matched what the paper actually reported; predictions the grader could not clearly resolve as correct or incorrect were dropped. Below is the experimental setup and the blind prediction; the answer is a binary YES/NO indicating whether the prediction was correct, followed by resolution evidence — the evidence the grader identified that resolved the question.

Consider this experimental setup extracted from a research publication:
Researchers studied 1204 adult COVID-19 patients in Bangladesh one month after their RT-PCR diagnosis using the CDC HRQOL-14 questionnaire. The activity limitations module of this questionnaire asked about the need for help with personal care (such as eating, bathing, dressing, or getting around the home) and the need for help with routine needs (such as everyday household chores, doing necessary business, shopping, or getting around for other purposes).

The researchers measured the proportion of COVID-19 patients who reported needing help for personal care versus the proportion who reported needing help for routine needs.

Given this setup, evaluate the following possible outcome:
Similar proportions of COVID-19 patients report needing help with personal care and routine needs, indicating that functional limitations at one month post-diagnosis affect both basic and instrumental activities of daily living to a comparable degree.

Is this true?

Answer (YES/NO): NO